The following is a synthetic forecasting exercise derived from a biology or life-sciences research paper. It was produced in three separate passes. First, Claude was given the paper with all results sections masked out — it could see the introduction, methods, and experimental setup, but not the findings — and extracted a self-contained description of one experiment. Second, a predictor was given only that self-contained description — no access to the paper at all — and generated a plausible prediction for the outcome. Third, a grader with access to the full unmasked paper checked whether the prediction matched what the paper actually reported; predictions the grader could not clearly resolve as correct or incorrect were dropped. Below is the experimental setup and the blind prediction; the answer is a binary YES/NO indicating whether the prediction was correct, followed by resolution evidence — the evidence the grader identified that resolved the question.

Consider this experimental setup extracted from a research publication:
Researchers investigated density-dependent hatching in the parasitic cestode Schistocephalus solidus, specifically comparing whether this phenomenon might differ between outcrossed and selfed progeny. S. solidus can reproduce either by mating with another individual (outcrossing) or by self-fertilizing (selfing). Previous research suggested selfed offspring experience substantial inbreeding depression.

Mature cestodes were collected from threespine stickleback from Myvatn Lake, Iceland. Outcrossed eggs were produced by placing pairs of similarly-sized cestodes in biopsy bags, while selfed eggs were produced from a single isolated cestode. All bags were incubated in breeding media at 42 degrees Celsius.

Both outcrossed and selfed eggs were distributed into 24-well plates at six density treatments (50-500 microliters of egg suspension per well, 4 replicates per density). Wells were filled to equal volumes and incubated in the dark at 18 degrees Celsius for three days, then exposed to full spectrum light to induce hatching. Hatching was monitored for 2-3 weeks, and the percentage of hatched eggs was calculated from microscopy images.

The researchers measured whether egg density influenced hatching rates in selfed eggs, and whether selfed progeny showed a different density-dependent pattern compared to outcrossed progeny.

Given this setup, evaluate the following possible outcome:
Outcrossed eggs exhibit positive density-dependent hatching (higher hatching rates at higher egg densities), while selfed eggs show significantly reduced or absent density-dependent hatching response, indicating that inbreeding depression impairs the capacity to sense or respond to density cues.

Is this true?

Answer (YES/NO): NO